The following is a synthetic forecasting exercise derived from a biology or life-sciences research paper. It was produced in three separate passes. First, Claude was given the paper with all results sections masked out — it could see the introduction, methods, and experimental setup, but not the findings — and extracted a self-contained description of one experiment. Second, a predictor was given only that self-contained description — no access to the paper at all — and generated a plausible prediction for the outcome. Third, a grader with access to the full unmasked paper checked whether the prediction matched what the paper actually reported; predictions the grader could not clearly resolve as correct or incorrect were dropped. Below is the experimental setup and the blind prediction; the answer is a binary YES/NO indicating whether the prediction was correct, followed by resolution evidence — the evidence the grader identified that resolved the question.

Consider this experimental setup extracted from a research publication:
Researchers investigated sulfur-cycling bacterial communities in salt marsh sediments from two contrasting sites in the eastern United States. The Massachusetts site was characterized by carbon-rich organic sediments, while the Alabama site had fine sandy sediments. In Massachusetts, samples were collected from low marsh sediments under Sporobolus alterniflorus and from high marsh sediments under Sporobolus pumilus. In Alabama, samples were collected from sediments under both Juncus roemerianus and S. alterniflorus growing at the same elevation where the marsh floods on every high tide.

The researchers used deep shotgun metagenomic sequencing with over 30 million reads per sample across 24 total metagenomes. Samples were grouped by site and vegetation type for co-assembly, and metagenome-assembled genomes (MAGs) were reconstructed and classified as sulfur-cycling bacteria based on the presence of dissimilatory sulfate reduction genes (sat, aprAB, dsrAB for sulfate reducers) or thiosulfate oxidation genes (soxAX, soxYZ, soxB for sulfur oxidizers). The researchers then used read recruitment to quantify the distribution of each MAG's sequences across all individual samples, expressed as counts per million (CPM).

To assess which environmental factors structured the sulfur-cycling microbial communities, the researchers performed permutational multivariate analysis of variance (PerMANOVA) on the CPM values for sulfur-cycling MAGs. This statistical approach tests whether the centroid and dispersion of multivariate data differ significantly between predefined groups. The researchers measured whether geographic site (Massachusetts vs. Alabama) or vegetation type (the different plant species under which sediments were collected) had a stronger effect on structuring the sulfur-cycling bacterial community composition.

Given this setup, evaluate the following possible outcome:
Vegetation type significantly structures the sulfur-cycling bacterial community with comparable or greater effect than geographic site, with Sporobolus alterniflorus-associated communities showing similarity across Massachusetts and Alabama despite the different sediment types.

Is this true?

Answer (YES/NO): NO